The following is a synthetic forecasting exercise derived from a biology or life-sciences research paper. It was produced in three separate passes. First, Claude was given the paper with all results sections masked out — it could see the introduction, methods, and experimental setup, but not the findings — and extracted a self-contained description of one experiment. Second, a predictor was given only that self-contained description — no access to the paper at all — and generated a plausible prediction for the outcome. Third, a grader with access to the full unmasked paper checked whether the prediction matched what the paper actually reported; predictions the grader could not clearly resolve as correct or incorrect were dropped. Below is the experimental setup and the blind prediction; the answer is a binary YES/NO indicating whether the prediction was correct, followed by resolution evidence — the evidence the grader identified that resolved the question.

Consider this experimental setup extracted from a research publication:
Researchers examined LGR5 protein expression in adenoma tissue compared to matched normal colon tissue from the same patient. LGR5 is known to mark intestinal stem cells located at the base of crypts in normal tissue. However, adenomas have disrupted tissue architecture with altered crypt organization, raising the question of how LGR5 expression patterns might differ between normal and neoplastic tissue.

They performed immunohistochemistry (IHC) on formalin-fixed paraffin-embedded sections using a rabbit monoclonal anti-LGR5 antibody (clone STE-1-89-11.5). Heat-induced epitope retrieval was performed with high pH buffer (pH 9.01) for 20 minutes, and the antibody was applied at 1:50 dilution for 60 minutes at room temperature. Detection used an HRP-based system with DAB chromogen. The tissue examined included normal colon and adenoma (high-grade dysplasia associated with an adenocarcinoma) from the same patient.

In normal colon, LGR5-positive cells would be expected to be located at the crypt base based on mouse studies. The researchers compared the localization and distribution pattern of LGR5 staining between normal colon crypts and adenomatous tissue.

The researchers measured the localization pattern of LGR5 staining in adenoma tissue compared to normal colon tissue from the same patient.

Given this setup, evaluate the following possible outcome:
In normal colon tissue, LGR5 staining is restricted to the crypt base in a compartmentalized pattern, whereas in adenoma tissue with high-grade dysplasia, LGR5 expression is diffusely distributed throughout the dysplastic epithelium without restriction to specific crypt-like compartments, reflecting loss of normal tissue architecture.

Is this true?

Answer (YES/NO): NO